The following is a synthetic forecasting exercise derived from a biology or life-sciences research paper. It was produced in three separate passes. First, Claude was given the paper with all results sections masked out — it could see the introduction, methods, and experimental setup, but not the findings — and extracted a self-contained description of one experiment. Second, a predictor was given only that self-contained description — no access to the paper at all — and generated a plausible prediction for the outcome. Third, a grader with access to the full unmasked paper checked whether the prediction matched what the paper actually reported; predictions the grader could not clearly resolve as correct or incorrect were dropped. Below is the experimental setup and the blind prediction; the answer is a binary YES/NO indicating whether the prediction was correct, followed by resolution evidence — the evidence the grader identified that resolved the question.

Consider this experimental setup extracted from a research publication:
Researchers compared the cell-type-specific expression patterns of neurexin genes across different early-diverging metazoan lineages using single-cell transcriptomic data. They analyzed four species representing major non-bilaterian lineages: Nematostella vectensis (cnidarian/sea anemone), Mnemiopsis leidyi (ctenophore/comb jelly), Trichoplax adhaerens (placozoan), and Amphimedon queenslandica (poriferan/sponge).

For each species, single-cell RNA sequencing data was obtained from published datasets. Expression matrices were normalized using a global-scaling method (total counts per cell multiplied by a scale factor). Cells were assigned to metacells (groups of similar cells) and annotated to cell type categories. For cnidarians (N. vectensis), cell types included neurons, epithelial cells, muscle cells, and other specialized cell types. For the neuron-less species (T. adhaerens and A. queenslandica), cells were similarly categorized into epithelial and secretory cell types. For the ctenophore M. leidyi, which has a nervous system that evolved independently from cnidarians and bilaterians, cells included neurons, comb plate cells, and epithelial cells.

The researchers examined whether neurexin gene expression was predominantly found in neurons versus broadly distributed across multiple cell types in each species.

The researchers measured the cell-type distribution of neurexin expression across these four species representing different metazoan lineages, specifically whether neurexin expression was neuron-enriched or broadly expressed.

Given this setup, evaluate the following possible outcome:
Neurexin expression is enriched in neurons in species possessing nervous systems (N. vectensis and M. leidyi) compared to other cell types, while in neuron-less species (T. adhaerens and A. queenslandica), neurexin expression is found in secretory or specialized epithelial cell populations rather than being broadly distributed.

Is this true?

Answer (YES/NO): NO